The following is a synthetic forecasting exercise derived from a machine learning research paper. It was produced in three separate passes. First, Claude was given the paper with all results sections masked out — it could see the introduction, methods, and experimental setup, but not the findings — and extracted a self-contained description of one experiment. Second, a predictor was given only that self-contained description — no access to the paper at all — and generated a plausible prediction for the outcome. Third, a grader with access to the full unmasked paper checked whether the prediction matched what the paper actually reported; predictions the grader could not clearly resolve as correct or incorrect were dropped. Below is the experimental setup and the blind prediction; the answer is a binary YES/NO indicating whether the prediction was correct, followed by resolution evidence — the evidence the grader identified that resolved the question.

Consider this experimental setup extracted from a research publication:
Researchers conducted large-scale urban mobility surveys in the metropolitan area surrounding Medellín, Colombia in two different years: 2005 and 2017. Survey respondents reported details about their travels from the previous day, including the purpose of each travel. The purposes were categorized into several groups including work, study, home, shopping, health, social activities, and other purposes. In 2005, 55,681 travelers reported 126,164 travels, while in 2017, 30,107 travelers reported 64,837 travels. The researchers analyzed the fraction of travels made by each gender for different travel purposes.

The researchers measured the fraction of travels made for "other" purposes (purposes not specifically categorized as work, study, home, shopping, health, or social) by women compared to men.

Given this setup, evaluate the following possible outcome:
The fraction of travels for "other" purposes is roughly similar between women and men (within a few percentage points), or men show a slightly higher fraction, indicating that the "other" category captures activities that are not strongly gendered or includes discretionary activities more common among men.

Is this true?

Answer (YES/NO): NO